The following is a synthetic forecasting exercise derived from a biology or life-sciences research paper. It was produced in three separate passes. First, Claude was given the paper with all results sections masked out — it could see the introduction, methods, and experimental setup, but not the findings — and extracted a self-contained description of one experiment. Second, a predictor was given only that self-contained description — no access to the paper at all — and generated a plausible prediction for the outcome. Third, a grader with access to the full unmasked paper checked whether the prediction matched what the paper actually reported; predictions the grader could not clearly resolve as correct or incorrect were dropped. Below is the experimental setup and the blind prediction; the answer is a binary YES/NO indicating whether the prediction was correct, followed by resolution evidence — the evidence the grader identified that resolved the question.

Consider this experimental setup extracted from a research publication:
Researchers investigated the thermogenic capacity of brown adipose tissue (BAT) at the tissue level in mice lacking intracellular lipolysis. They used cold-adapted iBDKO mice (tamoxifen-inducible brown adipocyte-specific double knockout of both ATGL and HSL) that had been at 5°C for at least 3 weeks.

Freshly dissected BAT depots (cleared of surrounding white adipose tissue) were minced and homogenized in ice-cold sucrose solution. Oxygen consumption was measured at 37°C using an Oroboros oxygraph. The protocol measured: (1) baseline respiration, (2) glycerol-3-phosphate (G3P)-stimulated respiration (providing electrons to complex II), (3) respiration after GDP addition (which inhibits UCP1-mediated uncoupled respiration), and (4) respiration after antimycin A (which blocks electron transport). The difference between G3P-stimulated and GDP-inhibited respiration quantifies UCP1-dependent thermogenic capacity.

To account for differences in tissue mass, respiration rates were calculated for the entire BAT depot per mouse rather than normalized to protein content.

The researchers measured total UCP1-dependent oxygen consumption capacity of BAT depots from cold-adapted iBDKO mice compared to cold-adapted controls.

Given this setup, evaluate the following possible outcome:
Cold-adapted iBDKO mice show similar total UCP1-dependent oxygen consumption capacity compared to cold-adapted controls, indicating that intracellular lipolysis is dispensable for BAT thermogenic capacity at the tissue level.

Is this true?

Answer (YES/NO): NO